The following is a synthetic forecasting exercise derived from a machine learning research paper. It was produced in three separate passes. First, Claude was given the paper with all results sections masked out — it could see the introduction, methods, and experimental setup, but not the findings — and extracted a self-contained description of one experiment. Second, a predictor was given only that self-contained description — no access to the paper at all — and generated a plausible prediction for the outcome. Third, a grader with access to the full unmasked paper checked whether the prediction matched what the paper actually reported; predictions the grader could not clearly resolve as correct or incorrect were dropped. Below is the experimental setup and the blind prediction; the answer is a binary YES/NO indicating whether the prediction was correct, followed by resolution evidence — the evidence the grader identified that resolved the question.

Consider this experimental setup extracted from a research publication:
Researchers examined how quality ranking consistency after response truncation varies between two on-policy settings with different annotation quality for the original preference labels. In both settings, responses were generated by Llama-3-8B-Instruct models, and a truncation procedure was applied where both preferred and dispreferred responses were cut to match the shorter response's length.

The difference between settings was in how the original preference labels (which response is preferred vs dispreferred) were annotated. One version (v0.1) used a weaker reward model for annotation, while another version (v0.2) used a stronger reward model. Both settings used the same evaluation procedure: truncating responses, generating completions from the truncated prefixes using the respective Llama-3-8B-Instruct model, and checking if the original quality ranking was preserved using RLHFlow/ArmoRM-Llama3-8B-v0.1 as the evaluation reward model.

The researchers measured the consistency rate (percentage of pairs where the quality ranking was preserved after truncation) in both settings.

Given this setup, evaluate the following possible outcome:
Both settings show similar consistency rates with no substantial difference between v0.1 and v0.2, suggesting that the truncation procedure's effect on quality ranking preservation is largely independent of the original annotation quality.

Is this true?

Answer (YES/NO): NO